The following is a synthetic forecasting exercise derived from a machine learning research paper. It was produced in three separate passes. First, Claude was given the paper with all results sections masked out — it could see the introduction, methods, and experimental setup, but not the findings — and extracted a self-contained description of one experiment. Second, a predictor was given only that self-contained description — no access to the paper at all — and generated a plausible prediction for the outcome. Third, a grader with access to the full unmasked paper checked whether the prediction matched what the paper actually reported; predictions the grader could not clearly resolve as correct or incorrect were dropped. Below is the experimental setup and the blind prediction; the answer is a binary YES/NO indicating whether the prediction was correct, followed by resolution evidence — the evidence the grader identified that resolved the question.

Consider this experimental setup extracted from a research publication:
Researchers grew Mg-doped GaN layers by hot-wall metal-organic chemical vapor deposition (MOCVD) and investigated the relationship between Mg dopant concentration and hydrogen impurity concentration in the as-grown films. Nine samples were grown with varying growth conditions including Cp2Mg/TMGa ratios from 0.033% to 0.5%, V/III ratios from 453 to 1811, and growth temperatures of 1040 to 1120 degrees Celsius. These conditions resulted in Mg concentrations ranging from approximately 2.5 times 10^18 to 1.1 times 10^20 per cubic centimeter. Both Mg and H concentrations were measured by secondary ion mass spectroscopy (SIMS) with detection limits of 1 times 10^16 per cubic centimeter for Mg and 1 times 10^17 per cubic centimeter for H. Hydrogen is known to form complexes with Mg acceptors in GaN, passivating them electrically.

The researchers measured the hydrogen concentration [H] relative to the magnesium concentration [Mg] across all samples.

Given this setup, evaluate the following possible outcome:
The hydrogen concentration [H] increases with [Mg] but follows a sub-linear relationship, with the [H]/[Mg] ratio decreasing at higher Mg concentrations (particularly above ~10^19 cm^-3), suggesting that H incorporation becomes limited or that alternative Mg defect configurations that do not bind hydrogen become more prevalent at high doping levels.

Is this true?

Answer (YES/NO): YES